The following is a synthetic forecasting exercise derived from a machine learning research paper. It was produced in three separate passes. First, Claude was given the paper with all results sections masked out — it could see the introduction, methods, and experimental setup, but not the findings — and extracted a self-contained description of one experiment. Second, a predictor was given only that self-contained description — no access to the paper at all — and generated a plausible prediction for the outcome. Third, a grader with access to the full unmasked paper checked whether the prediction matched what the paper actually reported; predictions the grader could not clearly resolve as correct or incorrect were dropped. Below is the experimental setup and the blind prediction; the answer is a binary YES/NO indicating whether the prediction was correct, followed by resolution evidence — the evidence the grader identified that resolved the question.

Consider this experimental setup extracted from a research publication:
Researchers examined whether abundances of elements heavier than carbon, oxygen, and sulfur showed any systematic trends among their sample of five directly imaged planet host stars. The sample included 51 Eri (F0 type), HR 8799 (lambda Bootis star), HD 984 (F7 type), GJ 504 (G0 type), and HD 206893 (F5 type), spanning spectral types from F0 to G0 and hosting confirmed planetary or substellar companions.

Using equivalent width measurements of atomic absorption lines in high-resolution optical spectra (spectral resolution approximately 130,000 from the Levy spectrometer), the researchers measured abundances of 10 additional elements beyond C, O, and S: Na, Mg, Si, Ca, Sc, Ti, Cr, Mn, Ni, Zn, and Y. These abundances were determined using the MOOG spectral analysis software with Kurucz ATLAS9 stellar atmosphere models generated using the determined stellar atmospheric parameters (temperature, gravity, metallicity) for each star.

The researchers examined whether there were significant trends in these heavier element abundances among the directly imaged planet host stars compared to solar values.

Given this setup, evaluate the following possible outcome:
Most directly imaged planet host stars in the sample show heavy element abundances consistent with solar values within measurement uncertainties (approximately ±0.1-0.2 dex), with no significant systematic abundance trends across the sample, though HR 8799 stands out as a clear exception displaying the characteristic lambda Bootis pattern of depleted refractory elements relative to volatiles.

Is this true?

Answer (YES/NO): YES